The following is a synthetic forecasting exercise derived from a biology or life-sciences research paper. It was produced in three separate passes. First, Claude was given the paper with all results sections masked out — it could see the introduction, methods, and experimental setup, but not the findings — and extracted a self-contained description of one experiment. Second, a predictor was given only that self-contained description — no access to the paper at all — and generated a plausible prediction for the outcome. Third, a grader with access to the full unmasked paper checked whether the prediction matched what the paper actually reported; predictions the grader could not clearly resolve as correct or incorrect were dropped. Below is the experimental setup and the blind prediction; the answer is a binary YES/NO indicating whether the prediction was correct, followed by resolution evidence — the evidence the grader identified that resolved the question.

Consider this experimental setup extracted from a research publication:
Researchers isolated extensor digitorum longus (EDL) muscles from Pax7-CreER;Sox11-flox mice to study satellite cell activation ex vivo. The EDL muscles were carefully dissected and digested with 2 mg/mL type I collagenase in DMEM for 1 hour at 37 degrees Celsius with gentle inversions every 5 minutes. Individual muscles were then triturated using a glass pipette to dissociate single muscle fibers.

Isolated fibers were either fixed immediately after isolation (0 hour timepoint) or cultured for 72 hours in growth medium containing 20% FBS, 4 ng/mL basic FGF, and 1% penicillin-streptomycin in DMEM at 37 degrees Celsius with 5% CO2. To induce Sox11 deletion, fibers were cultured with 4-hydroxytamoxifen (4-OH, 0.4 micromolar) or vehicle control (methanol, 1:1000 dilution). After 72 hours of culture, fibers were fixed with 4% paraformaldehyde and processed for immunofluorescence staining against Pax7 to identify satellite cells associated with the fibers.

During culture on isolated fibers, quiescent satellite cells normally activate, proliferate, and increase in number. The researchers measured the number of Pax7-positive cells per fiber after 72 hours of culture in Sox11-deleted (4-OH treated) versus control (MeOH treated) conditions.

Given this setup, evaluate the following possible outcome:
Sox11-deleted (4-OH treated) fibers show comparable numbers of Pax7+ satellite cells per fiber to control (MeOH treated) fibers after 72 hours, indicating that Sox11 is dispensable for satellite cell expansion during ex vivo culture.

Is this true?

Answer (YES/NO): YES